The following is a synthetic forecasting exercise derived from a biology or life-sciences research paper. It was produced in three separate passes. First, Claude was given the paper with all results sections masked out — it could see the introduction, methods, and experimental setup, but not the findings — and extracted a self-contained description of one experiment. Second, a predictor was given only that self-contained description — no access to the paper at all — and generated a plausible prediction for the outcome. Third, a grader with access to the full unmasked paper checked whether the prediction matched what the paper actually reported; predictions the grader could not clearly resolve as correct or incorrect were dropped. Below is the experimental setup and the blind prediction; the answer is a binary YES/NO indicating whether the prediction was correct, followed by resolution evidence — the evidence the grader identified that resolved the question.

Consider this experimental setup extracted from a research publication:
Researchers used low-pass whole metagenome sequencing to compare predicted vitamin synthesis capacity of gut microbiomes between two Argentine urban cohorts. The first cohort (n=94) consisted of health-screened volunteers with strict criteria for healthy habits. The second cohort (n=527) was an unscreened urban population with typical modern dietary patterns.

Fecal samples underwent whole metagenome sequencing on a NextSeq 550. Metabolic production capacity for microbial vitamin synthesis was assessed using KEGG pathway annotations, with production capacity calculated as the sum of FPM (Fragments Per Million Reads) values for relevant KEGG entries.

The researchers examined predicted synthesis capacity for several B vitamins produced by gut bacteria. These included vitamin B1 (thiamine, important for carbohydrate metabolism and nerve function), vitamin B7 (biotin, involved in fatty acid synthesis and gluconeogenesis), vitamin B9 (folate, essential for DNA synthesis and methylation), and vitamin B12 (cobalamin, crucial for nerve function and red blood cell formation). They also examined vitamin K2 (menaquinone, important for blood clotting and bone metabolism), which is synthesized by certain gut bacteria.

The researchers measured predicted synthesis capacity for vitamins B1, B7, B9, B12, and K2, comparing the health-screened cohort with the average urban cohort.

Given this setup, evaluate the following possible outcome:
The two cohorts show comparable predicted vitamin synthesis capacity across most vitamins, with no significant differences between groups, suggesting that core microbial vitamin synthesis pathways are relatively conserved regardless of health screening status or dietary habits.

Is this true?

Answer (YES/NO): NO